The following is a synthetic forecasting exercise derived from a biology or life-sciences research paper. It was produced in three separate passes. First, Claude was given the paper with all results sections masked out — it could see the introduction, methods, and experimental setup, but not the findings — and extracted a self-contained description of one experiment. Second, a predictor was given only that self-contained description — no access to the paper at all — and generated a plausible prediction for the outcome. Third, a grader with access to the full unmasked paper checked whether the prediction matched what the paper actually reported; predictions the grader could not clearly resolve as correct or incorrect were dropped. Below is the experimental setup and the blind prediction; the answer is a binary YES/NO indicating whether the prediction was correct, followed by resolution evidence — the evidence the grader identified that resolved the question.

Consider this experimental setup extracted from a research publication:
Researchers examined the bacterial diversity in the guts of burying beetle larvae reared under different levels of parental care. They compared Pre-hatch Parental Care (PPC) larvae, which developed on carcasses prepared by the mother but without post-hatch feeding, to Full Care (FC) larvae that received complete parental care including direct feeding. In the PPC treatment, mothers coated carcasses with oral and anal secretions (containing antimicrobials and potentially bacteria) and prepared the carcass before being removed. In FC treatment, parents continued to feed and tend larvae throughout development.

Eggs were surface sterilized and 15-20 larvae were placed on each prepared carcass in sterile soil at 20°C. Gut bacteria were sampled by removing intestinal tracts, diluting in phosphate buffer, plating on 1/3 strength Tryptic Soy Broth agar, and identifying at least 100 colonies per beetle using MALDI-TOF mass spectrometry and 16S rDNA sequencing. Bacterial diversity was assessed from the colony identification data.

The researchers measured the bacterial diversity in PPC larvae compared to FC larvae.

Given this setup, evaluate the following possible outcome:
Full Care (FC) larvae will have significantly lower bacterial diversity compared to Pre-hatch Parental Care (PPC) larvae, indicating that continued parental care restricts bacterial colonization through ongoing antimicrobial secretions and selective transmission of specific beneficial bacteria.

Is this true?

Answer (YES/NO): YES